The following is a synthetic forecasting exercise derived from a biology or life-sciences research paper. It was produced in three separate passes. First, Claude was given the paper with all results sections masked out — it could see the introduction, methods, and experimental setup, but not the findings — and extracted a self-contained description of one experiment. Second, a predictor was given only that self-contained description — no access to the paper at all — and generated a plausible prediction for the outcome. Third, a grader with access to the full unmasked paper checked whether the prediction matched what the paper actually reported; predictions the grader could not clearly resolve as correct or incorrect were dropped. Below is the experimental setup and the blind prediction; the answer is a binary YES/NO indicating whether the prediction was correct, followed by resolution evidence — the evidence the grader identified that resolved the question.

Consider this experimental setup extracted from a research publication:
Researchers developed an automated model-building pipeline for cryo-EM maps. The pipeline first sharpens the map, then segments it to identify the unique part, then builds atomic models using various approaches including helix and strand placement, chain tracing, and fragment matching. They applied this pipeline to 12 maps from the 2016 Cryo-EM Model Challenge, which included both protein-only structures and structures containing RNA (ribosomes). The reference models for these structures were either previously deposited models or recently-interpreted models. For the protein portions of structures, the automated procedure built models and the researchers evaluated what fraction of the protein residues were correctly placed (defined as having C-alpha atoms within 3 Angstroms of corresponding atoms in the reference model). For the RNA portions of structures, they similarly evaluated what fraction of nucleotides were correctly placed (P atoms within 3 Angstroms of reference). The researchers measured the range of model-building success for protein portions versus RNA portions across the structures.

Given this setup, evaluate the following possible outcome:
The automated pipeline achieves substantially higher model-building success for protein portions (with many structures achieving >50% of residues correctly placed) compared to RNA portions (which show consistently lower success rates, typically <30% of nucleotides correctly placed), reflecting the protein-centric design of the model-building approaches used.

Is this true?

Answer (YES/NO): NO